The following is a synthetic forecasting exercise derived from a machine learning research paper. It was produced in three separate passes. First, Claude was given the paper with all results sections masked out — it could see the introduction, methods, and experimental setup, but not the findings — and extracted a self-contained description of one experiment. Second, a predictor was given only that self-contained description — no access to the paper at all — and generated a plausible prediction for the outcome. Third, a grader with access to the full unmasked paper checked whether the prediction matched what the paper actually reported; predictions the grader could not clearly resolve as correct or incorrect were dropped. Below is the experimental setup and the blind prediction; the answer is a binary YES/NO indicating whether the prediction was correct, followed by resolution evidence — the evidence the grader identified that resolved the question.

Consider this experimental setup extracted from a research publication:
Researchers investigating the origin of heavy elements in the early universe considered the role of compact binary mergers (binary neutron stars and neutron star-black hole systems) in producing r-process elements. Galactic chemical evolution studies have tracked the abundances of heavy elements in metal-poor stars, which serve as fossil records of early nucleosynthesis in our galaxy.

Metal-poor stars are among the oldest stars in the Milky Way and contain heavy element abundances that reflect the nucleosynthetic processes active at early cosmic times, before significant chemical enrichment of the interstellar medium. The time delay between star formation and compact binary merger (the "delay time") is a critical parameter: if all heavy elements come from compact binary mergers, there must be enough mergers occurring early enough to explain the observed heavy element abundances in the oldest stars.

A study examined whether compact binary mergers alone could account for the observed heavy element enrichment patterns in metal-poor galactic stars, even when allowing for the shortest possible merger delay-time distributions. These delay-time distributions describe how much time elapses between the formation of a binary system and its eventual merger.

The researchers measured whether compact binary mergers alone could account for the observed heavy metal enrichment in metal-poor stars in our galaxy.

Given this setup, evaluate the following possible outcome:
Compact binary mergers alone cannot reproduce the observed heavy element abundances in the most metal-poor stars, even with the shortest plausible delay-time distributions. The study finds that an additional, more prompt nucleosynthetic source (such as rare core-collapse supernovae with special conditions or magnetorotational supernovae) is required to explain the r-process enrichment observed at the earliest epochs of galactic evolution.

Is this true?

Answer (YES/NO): YES